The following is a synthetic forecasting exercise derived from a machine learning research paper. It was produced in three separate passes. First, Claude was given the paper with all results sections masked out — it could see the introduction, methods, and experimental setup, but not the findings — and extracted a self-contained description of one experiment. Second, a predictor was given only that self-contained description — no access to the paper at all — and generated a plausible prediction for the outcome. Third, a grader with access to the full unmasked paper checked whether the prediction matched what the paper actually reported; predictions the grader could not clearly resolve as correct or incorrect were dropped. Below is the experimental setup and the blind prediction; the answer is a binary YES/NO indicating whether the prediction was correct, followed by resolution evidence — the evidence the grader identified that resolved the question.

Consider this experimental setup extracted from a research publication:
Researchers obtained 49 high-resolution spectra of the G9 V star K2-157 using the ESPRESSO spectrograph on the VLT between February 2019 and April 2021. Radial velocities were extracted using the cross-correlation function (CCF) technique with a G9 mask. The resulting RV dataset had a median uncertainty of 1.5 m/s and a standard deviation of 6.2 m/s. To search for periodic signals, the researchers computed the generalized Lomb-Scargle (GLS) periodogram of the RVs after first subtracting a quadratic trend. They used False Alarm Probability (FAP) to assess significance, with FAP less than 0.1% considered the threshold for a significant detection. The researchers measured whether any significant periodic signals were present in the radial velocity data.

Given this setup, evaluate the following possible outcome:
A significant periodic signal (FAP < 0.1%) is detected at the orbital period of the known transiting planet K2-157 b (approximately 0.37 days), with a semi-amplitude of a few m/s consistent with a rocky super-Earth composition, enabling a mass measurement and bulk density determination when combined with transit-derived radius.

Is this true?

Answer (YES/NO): NO